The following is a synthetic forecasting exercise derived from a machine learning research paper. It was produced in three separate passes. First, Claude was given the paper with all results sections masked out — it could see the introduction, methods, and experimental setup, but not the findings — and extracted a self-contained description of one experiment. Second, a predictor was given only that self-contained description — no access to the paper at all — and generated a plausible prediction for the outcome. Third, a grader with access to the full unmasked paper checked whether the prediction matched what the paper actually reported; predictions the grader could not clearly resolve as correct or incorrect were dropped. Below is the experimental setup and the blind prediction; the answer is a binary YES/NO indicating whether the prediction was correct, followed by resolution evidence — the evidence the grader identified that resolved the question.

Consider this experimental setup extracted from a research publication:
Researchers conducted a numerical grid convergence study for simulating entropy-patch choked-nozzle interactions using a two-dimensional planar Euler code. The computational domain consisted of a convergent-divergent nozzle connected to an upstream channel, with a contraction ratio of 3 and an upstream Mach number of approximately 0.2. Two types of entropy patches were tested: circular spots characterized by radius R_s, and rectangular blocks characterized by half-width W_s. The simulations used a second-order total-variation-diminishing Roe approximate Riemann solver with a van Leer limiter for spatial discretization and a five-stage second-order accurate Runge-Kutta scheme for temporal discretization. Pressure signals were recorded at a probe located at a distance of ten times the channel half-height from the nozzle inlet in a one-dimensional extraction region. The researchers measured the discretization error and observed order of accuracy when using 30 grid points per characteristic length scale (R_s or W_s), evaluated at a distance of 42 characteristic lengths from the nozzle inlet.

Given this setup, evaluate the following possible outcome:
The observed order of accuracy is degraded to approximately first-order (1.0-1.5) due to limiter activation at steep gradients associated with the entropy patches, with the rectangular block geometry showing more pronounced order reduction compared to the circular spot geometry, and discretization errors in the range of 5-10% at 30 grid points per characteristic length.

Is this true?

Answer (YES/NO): NO